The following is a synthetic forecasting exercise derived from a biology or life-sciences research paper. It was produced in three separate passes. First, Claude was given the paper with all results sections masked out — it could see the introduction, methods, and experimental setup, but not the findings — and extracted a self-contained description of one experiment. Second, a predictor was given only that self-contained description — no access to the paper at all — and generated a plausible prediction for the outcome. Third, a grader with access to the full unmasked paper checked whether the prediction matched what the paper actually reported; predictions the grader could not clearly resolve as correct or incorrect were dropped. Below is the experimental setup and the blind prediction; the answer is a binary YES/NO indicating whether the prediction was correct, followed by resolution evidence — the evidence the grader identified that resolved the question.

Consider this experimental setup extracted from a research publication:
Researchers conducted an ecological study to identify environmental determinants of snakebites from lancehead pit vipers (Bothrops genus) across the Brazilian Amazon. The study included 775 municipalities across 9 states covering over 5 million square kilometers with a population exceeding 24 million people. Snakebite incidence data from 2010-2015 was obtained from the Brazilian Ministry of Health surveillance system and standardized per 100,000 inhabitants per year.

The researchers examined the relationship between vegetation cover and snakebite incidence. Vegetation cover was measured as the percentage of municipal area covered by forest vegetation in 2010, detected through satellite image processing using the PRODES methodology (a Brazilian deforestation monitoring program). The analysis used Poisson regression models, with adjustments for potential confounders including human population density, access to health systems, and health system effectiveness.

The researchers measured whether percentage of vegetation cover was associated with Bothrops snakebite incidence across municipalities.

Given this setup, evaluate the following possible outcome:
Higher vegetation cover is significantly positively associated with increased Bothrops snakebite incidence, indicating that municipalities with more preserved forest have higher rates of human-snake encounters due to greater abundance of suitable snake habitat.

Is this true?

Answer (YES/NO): YES